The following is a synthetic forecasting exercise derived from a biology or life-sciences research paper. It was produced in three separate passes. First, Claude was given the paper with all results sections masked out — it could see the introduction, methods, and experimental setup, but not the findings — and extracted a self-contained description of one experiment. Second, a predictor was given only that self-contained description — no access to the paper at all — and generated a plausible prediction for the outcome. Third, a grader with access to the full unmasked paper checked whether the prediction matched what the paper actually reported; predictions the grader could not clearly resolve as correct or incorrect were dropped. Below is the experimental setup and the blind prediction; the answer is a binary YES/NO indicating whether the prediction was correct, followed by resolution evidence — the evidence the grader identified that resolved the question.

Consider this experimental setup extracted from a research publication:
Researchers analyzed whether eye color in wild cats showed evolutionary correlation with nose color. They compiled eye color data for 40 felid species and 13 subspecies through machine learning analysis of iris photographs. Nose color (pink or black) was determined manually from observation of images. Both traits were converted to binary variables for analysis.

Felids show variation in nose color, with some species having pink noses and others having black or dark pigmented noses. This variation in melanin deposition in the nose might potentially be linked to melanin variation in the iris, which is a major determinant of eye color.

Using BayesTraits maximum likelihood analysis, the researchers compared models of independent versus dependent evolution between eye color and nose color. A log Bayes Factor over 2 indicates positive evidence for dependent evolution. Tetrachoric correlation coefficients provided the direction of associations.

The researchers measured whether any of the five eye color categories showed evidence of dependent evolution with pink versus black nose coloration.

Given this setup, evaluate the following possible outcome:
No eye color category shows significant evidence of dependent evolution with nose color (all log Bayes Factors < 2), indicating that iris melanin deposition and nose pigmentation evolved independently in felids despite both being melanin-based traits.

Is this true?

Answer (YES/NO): NO